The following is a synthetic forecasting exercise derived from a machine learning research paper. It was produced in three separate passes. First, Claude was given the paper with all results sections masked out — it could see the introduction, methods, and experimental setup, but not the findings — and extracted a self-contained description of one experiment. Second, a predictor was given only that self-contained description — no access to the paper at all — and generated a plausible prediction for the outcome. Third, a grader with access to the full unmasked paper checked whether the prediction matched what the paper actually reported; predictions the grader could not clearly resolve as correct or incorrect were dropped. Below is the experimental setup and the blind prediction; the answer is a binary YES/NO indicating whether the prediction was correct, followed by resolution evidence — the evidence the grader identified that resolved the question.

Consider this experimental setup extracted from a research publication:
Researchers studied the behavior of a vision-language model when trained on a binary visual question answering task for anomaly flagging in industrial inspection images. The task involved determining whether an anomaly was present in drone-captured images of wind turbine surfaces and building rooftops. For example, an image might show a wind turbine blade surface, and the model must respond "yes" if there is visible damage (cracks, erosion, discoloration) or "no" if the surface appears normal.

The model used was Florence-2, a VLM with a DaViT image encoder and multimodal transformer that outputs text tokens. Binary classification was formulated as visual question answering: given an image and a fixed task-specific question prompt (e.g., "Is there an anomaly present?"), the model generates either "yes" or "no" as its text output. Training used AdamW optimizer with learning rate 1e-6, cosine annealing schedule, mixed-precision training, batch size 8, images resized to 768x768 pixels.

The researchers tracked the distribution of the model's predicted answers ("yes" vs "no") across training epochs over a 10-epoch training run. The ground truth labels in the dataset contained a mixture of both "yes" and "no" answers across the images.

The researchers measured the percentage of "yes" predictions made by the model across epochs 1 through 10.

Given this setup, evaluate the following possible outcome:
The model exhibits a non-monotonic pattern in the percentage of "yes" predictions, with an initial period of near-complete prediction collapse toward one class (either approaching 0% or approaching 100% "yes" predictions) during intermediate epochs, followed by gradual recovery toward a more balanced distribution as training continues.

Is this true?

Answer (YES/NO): NO